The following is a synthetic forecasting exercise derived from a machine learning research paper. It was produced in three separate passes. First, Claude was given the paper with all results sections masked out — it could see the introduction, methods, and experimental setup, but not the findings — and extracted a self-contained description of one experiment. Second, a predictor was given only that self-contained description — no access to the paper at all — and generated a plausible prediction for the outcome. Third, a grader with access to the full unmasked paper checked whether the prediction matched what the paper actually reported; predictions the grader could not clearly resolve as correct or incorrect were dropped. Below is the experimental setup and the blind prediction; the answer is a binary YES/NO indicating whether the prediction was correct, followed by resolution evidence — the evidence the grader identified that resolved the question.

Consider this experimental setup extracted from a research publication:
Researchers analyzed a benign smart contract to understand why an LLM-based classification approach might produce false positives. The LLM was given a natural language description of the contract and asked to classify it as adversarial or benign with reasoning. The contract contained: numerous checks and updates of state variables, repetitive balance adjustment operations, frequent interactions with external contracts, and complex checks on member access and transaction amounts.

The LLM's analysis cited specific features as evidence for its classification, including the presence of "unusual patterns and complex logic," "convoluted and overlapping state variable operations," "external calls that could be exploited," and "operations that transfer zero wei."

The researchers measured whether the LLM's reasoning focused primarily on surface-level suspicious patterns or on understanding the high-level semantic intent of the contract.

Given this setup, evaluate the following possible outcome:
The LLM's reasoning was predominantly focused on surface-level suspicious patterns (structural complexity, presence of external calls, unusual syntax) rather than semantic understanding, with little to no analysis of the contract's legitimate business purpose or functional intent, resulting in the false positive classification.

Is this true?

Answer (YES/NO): YES